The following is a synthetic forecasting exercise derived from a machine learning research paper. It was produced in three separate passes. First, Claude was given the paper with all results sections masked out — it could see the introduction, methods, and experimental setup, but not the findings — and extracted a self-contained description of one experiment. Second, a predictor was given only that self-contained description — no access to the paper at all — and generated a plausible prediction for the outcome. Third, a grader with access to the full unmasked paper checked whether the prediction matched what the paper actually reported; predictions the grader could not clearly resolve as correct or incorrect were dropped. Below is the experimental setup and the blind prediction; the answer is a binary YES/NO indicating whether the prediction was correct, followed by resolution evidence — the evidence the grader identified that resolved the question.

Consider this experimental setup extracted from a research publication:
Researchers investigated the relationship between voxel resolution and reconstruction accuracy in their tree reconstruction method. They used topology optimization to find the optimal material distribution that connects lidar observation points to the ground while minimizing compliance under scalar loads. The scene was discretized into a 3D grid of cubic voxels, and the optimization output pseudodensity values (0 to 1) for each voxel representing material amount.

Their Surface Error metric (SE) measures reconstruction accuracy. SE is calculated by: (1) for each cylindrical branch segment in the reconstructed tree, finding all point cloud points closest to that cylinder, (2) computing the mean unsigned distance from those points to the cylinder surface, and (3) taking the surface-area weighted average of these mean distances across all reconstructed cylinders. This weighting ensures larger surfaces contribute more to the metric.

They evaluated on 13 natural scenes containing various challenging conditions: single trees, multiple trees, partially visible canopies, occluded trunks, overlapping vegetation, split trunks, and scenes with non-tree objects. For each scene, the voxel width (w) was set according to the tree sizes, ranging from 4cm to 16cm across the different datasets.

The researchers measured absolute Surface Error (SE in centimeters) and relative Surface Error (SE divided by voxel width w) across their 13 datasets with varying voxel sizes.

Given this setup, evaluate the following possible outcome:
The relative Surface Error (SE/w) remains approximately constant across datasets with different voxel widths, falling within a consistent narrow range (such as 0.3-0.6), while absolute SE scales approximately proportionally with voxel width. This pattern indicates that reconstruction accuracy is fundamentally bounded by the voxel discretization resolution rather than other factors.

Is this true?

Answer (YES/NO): NO